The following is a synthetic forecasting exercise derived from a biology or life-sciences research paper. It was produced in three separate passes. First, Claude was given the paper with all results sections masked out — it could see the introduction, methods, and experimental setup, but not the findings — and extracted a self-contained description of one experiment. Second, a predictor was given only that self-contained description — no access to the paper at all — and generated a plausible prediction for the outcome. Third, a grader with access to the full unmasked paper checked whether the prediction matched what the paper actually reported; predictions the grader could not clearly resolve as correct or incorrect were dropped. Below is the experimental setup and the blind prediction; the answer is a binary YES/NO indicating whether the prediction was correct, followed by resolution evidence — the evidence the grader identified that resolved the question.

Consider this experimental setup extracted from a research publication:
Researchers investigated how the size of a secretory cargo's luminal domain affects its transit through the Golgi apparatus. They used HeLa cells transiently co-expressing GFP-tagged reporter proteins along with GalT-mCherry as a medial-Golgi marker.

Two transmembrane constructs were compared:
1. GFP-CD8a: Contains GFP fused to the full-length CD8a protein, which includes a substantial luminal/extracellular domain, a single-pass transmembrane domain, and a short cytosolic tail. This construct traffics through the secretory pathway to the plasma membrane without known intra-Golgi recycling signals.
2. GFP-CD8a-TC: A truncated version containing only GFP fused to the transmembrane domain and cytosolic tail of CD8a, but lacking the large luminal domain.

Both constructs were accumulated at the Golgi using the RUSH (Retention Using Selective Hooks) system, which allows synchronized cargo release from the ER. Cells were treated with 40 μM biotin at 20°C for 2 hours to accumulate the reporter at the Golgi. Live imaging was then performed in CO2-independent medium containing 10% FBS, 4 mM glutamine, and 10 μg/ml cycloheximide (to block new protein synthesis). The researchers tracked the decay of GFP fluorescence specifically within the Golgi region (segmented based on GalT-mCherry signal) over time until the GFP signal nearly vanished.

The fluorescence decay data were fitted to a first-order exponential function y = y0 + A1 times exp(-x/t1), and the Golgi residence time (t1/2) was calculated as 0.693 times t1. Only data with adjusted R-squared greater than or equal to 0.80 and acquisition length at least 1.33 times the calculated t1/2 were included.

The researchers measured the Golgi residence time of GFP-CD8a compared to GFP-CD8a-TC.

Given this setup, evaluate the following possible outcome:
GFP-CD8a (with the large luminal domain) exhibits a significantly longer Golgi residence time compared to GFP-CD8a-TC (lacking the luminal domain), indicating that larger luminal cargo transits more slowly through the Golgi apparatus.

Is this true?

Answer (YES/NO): NO